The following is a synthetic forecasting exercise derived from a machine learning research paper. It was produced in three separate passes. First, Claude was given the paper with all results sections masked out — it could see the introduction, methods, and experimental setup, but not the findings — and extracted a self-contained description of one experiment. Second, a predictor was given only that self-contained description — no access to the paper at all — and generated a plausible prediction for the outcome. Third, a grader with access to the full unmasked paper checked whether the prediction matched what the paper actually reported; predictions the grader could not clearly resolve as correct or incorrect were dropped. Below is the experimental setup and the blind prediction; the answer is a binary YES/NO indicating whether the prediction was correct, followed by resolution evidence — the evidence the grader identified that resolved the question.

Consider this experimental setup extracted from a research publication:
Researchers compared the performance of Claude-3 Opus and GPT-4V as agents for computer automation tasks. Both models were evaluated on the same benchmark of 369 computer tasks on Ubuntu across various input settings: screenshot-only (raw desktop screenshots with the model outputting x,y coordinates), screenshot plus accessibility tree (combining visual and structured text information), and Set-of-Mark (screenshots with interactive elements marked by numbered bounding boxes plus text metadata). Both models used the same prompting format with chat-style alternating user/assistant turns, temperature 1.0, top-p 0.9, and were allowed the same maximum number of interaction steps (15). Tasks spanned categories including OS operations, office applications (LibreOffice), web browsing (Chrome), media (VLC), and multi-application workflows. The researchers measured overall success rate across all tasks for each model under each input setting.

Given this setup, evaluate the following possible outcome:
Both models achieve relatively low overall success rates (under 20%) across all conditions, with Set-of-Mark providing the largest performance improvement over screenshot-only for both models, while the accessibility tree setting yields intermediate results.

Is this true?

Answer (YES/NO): NO